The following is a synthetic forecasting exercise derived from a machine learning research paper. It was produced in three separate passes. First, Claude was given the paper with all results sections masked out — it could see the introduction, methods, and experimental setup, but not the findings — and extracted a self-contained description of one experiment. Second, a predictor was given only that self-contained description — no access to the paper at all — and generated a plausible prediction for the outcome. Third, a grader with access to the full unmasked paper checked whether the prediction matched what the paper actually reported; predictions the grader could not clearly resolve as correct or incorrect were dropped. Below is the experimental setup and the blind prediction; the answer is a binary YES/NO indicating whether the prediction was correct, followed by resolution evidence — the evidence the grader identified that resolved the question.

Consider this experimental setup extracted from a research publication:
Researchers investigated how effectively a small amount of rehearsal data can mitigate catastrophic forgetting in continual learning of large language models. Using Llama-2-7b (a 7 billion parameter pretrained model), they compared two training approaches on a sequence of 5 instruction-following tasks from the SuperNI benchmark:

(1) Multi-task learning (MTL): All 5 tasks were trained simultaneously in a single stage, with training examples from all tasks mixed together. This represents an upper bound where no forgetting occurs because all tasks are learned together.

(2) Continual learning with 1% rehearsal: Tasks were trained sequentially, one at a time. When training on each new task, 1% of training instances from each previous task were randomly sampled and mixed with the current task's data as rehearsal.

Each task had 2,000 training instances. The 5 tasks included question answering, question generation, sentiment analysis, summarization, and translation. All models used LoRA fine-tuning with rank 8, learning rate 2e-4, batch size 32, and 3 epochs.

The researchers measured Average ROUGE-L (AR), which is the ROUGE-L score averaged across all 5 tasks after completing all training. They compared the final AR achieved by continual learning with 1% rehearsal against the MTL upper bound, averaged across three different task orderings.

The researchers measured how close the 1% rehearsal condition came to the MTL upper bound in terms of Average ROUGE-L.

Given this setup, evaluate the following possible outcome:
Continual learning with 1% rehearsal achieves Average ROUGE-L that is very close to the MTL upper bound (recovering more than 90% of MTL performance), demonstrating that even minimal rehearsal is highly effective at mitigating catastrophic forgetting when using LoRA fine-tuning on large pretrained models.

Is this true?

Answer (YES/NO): YES